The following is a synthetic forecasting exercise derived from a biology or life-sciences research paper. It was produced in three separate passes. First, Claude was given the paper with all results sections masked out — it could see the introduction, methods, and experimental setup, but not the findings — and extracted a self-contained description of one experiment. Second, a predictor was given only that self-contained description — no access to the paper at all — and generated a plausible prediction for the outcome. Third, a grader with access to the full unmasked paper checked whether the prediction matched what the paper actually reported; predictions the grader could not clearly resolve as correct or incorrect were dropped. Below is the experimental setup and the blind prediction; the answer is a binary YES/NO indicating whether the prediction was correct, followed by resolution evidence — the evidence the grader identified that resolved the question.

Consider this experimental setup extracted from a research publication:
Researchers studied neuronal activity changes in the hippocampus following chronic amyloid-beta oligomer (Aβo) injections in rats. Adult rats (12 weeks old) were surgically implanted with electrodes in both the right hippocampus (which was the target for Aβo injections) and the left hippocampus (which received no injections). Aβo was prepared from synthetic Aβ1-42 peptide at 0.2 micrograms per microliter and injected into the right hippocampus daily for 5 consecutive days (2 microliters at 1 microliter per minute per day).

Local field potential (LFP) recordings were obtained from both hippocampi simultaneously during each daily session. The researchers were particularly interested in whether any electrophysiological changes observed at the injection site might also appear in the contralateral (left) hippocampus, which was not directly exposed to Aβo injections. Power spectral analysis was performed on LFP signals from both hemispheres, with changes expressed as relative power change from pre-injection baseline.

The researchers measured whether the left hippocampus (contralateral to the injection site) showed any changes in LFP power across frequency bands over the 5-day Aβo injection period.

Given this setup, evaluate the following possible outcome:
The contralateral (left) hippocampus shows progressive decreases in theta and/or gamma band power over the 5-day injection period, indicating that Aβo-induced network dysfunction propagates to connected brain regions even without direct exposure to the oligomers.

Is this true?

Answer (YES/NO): NO